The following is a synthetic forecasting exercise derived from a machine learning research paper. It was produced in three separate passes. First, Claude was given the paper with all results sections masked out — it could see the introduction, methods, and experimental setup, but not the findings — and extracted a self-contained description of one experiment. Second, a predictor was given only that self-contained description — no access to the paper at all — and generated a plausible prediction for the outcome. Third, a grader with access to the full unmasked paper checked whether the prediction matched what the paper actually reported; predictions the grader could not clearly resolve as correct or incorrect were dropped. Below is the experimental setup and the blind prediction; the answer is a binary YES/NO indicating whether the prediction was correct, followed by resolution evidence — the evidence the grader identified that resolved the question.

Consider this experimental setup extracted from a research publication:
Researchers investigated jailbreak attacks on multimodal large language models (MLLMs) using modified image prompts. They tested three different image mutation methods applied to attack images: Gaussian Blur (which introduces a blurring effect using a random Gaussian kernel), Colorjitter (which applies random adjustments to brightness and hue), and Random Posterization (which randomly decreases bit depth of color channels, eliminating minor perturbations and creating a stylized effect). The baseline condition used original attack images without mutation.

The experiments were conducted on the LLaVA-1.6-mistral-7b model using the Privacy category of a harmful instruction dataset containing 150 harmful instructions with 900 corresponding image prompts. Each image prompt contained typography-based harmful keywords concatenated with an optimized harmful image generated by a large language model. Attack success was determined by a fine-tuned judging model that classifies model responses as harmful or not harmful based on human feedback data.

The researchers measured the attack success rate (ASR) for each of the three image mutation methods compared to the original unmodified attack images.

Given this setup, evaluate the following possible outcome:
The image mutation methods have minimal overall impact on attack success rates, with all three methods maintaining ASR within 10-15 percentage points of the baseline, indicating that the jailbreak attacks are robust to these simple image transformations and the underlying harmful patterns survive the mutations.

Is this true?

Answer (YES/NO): YES